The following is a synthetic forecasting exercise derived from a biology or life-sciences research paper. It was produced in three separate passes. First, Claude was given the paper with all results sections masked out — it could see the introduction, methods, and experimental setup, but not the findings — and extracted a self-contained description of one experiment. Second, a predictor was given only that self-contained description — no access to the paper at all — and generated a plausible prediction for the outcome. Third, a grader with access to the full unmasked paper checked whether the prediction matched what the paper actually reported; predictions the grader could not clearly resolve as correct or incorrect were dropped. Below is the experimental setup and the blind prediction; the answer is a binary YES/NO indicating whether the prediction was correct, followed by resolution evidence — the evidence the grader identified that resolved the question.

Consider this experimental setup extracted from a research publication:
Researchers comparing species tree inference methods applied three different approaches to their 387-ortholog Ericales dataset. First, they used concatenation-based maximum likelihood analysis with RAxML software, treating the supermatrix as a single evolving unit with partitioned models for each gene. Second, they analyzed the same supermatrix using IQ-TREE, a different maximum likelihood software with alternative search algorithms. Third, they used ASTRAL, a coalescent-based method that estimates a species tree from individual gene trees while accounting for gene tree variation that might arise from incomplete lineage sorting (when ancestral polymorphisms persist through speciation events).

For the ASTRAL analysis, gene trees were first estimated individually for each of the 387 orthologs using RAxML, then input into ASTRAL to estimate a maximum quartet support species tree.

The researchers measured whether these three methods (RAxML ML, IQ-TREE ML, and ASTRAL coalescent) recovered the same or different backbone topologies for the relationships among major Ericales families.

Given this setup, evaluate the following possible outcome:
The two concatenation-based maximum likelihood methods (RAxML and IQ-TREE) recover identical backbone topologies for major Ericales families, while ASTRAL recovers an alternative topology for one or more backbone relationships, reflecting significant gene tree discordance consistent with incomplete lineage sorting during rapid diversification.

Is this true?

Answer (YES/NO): NO